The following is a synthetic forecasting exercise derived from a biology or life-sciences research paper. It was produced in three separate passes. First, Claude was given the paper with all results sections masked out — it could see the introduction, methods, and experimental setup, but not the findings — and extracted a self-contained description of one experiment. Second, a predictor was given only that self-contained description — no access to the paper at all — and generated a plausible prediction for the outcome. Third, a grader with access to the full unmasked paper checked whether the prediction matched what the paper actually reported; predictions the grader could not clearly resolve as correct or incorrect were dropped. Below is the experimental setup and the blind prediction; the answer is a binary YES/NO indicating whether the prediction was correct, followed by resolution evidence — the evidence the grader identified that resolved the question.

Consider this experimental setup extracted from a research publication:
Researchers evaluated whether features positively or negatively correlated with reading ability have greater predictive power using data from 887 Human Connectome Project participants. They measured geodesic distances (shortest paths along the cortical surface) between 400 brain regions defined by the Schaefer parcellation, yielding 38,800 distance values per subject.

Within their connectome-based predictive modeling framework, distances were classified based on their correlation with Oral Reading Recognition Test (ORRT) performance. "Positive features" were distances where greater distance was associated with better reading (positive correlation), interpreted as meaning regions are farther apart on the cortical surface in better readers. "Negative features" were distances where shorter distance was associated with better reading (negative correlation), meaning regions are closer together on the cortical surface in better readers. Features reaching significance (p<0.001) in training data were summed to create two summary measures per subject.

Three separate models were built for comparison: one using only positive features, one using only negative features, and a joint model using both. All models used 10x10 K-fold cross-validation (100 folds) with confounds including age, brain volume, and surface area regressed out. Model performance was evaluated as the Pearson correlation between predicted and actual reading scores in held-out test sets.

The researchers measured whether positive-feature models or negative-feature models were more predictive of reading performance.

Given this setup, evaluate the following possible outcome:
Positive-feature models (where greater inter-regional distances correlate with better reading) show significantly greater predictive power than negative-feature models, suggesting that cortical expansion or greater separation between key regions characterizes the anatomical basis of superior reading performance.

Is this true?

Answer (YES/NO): NO